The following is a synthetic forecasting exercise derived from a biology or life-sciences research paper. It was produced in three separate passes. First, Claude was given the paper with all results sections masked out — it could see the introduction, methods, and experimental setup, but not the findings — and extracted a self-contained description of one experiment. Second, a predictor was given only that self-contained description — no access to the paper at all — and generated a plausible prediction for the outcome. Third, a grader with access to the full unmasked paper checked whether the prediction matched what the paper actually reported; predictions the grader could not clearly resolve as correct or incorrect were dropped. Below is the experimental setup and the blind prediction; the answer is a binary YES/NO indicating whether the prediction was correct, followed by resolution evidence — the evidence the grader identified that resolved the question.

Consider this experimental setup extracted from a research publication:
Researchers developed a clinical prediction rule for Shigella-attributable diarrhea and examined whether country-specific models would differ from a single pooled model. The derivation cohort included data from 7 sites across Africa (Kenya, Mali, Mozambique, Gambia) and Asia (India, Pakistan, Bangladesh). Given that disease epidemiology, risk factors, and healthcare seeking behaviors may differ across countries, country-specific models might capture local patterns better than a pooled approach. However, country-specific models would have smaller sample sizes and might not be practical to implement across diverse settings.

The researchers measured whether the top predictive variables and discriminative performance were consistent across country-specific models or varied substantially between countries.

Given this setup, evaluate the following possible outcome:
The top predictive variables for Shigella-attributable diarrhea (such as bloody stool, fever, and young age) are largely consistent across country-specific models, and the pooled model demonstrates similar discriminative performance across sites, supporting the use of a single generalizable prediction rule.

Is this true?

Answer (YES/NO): YES